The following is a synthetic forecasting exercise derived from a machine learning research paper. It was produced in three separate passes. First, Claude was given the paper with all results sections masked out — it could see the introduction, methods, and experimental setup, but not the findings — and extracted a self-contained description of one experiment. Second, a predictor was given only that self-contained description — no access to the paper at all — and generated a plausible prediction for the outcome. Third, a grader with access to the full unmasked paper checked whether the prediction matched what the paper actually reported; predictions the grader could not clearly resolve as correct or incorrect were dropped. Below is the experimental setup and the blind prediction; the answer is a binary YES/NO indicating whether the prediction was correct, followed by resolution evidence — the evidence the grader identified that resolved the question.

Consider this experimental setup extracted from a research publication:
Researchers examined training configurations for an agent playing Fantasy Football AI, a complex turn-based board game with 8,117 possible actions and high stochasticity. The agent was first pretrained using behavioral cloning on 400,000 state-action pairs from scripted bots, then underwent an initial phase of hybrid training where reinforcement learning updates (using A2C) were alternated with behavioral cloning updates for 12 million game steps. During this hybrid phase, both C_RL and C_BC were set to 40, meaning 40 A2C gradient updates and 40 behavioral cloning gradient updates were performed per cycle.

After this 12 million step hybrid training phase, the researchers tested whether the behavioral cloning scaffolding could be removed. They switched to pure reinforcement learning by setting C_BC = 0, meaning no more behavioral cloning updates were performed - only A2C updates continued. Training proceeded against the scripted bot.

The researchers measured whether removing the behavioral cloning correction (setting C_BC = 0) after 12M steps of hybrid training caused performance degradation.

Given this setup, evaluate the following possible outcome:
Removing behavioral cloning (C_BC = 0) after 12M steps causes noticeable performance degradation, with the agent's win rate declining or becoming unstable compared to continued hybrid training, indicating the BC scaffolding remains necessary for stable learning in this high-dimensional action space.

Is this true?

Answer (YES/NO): NO